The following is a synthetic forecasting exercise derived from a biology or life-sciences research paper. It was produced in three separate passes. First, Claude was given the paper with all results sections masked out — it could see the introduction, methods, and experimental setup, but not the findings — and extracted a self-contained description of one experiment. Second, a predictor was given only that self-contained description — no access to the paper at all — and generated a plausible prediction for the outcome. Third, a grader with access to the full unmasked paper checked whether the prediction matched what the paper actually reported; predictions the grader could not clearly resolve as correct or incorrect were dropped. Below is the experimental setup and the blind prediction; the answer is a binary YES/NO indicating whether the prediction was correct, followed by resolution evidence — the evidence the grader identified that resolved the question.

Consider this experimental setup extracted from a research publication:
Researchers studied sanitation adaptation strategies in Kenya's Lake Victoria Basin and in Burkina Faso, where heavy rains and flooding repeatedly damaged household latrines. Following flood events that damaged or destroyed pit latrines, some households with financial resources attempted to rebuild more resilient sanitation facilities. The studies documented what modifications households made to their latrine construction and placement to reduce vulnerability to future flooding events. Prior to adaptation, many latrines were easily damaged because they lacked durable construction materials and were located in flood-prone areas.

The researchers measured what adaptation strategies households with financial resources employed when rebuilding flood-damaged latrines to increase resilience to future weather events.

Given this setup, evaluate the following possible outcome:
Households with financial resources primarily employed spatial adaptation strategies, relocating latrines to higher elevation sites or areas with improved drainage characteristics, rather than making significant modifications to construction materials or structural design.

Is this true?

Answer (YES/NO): NO